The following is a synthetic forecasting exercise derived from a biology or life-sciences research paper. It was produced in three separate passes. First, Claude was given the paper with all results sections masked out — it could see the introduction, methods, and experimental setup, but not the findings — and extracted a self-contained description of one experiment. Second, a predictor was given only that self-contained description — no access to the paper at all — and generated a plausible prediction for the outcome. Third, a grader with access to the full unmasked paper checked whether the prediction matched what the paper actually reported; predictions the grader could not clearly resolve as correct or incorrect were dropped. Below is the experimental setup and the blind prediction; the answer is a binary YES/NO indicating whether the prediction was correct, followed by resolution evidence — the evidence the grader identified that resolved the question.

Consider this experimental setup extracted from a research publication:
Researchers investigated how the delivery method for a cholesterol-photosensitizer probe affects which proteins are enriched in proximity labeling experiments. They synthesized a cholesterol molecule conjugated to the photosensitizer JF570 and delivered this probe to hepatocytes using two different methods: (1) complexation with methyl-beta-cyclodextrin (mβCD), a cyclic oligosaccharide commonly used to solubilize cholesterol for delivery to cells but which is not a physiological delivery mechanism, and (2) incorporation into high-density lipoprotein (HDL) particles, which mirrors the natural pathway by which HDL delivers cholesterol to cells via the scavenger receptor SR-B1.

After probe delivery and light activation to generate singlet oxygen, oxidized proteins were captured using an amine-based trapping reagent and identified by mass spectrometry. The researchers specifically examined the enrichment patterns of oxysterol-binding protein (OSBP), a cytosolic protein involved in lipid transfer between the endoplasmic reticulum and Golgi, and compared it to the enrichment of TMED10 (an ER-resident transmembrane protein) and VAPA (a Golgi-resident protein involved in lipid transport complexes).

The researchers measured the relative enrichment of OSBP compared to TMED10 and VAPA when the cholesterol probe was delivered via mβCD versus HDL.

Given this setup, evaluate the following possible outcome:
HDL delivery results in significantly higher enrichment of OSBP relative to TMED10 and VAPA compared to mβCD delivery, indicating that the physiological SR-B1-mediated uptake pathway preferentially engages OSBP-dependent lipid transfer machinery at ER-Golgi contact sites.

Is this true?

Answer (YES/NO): NO